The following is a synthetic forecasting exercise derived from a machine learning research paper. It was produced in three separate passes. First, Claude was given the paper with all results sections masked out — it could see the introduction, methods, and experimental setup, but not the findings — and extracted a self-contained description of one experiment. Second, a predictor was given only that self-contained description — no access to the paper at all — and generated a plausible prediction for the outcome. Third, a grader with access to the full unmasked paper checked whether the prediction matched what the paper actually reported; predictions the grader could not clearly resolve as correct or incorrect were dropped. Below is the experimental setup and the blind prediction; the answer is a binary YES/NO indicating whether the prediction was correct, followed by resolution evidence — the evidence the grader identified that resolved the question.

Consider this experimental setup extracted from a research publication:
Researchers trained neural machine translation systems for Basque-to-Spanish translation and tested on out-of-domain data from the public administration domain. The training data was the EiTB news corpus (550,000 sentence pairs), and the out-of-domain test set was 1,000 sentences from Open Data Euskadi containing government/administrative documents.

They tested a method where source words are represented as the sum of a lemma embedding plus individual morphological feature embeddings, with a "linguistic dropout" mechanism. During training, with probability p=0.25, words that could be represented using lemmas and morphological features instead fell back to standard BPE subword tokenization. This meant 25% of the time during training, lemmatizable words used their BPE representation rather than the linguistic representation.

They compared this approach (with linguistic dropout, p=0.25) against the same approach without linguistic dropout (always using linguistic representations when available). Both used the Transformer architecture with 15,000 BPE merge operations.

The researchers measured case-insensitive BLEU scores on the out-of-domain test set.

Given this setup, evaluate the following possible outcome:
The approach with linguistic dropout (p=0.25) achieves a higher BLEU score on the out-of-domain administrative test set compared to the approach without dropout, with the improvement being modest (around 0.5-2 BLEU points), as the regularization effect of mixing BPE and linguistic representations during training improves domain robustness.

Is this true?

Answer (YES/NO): YES